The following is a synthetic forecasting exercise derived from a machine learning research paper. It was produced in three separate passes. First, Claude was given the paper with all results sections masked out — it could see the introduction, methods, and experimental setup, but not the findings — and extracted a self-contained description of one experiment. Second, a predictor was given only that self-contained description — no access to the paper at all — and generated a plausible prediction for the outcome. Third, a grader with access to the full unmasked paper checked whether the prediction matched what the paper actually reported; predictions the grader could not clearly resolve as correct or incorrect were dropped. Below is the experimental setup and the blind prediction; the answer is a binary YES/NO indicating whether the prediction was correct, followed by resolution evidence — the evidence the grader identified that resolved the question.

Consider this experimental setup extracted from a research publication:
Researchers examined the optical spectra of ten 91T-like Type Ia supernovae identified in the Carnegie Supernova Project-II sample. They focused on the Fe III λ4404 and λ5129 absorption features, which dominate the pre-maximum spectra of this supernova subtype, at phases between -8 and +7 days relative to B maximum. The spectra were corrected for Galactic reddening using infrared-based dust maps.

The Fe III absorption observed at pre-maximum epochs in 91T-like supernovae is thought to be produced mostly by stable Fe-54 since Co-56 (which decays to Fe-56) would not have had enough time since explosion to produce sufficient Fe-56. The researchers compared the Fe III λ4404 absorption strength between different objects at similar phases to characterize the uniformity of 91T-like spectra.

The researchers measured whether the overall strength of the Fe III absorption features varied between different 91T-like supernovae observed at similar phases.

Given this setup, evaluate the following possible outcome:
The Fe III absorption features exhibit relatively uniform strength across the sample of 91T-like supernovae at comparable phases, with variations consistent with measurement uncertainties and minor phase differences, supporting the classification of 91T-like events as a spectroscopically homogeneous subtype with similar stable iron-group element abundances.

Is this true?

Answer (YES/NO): NO